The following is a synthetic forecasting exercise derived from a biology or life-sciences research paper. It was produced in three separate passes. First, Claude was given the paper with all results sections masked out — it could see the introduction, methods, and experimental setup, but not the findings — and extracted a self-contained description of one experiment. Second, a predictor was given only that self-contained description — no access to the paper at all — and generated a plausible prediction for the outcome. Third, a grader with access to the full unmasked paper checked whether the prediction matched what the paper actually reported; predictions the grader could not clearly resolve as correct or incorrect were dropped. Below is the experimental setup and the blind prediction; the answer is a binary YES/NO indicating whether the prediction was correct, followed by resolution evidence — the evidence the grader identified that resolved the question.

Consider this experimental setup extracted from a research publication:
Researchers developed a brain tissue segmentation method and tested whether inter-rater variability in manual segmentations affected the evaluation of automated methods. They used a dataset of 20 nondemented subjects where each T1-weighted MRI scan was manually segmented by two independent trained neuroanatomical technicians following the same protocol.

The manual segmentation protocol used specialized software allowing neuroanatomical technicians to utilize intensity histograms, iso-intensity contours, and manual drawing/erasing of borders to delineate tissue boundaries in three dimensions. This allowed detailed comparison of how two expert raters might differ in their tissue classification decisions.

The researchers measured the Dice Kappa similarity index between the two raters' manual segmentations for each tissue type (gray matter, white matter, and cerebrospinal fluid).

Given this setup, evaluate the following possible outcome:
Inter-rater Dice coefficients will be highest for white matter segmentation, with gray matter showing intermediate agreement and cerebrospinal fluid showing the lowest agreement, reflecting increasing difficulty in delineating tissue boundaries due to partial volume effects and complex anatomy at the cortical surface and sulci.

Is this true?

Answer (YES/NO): NO